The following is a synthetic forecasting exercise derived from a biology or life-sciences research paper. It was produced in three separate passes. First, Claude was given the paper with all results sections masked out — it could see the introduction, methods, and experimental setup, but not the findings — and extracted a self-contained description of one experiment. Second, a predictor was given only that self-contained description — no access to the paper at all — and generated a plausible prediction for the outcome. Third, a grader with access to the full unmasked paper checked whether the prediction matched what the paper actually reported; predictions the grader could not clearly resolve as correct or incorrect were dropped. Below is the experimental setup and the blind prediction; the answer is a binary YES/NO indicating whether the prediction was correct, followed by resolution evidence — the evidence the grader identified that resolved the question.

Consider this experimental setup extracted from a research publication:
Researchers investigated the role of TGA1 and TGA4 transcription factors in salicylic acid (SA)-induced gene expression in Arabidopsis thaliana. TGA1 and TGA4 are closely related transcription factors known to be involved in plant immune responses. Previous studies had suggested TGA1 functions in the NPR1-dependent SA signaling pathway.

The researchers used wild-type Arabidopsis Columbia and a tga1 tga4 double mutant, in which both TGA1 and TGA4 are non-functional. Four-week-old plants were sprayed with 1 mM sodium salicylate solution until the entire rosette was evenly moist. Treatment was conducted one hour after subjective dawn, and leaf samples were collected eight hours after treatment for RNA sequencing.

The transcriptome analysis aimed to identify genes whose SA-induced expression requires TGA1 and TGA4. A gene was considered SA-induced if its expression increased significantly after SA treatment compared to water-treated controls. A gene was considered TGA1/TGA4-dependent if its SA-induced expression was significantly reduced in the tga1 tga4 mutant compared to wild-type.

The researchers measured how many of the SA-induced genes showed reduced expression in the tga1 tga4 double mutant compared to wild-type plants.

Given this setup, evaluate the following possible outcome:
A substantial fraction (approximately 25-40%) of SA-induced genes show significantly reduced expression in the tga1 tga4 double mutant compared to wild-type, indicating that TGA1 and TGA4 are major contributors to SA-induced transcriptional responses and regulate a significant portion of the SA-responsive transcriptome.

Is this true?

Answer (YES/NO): NO